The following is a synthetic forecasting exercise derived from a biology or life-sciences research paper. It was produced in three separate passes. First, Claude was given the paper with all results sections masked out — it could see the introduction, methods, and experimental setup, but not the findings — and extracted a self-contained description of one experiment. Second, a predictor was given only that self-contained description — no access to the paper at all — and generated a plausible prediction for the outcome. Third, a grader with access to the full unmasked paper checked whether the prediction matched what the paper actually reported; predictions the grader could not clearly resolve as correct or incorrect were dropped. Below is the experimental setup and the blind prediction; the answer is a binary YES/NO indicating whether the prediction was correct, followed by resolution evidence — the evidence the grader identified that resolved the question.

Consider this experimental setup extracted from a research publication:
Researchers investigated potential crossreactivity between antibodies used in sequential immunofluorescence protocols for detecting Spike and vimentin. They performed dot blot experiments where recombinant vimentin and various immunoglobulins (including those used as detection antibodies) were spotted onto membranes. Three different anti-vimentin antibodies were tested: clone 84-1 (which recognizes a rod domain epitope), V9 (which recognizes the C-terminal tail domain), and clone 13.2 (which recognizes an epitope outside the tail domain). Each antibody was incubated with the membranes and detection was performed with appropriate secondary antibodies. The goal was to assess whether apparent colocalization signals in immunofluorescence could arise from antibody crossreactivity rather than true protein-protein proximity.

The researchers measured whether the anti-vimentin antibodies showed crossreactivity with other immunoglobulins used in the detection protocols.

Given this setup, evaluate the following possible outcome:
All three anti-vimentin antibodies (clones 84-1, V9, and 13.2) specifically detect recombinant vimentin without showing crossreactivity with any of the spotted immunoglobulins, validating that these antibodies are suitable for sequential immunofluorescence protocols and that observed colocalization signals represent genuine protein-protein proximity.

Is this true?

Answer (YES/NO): NO